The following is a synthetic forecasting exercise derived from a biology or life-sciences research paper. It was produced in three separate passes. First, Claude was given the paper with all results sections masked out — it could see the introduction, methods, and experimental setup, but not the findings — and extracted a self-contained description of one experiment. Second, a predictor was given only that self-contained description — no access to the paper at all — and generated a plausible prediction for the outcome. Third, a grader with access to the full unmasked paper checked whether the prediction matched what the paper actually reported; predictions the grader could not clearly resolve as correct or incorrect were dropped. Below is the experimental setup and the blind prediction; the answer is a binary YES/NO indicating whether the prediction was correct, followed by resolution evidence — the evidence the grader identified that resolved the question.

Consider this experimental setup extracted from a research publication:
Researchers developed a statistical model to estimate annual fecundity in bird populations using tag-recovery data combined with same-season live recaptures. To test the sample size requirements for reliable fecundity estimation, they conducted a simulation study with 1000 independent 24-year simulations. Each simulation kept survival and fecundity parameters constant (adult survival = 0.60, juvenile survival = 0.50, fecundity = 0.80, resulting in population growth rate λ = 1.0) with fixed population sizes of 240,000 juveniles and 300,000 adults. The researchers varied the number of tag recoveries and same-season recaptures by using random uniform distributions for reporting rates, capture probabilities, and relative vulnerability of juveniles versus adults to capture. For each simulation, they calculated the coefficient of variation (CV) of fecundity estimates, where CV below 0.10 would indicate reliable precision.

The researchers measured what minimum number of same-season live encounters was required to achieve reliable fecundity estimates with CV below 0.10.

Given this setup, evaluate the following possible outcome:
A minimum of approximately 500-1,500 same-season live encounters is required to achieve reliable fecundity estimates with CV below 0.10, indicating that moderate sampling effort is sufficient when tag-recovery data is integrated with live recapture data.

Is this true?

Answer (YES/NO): NO